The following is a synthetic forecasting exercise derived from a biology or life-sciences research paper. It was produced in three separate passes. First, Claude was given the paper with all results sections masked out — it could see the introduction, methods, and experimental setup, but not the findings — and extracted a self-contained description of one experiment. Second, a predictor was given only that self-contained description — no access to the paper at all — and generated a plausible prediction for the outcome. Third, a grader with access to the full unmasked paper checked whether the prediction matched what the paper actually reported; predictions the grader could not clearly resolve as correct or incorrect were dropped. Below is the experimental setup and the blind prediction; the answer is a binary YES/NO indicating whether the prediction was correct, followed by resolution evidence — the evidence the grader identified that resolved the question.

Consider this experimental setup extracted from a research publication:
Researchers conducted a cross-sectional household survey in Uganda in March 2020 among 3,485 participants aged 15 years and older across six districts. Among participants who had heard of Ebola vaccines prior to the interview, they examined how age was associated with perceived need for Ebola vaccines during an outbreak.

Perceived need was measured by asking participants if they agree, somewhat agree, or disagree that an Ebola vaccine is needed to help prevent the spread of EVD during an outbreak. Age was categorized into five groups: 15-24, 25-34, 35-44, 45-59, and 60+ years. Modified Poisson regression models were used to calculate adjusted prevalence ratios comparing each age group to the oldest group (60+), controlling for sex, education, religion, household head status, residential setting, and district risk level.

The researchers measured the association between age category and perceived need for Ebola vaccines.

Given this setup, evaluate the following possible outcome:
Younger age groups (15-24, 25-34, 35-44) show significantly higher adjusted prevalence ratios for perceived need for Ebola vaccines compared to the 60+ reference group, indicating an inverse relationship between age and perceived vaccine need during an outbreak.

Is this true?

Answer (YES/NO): NO